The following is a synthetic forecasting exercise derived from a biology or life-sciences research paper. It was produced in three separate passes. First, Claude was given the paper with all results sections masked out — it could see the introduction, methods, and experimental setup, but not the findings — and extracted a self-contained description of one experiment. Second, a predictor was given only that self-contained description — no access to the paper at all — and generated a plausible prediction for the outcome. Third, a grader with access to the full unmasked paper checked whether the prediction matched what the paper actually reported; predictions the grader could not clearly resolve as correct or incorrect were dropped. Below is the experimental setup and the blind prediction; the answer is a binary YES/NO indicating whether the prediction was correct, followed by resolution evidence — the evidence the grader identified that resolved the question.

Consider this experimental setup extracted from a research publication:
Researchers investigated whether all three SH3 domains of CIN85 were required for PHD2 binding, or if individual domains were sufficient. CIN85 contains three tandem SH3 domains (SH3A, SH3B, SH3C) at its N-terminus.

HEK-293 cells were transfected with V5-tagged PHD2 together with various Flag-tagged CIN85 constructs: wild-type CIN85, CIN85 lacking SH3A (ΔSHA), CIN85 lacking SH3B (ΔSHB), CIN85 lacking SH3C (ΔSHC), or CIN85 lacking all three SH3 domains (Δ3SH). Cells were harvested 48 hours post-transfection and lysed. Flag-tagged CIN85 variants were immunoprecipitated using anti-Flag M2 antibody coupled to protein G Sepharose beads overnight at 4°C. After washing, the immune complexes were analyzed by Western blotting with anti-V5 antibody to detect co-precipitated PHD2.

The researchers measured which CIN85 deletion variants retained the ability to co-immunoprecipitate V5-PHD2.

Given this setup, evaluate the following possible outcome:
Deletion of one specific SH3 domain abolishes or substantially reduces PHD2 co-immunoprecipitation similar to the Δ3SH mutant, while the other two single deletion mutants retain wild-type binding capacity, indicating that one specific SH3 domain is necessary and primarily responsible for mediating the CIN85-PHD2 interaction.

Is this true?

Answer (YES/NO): NO